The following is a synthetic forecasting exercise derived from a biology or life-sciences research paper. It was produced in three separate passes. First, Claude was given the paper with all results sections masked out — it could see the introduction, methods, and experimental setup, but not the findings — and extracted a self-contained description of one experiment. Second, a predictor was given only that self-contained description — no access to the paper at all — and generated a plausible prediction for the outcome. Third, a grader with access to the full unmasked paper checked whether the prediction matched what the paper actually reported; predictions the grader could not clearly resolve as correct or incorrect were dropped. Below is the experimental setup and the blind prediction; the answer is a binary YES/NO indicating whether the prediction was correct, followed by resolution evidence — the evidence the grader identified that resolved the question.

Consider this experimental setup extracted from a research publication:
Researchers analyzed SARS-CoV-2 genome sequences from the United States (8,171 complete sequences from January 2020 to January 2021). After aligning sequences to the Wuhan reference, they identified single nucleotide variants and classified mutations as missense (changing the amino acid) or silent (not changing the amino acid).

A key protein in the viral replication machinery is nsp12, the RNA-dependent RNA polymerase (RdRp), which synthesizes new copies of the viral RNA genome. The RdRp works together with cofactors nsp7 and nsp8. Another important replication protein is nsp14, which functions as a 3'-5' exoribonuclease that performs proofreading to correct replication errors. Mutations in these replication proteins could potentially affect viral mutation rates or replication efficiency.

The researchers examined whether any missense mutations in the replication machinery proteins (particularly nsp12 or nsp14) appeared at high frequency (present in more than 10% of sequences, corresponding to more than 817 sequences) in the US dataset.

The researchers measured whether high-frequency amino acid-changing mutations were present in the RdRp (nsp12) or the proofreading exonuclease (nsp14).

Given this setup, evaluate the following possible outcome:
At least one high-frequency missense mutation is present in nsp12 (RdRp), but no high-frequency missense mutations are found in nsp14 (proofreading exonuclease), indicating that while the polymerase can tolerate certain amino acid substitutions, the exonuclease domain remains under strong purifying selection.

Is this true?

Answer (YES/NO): NO